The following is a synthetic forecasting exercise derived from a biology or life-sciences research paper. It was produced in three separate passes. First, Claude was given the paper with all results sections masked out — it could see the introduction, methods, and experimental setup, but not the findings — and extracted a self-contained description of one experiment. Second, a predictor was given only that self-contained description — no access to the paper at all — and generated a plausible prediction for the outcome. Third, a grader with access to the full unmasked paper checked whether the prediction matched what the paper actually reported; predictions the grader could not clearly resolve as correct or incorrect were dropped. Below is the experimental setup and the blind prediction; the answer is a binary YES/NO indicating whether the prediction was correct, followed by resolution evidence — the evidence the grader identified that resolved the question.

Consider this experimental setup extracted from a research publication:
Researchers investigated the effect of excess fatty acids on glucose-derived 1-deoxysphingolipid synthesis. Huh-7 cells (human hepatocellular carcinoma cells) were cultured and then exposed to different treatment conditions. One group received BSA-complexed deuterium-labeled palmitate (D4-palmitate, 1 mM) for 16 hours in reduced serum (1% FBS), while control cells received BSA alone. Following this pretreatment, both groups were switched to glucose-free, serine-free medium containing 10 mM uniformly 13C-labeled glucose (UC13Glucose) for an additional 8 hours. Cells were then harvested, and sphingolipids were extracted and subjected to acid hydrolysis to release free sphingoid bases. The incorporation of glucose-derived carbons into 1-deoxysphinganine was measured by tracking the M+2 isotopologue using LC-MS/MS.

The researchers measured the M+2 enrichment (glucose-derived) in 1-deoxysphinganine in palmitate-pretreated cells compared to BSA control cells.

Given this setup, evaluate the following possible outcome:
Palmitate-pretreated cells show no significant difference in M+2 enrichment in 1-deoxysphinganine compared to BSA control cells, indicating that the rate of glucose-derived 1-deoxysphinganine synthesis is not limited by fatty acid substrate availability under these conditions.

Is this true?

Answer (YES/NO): NO